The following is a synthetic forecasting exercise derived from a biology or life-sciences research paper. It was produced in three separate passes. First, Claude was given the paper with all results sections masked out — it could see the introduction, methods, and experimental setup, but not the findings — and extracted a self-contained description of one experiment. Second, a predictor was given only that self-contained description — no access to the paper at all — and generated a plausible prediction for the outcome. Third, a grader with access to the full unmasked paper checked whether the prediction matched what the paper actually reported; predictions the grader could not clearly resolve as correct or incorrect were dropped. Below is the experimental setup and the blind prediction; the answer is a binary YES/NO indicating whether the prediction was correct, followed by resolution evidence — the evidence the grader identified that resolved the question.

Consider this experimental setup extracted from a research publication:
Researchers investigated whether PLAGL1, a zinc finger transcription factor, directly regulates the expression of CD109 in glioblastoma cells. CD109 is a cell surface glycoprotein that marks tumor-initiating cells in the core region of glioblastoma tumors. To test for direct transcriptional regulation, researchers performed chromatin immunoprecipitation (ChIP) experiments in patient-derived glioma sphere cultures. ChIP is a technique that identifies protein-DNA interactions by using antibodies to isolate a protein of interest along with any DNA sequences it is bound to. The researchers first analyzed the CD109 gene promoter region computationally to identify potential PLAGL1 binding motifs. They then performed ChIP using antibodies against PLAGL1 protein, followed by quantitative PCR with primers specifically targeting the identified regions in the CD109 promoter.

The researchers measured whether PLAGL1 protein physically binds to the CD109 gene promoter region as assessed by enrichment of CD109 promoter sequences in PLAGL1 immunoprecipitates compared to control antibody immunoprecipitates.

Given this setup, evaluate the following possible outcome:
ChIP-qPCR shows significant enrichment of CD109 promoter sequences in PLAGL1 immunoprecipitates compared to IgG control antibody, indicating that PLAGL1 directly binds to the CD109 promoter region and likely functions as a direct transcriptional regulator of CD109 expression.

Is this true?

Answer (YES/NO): YES